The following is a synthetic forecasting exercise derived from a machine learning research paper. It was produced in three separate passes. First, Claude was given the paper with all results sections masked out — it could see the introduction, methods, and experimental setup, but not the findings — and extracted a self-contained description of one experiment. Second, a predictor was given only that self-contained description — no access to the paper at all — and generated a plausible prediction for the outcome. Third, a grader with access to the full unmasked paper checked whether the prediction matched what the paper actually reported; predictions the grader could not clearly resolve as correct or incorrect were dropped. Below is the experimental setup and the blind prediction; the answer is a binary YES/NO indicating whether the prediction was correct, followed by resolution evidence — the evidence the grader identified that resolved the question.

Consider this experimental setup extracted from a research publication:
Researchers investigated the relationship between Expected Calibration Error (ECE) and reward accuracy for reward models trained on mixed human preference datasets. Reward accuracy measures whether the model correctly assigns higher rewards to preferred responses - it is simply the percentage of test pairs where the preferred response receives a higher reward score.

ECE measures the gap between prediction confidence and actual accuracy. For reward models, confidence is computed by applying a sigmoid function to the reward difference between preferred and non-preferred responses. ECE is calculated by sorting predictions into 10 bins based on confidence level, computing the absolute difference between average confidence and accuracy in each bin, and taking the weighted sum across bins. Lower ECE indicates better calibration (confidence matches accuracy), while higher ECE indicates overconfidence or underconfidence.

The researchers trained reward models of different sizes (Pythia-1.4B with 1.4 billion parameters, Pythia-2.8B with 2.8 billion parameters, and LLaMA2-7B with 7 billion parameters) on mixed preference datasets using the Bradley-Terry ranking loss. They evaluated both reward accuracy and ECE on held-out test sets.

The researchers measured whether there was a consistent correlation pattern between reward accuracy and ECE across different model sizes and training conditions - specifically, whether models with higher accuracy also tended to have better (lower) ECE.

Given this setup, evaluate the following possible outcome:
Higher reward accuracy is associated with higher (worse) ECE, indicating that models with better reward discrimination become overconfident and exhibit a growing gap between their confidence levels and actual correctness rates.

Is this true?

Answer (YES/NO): NO